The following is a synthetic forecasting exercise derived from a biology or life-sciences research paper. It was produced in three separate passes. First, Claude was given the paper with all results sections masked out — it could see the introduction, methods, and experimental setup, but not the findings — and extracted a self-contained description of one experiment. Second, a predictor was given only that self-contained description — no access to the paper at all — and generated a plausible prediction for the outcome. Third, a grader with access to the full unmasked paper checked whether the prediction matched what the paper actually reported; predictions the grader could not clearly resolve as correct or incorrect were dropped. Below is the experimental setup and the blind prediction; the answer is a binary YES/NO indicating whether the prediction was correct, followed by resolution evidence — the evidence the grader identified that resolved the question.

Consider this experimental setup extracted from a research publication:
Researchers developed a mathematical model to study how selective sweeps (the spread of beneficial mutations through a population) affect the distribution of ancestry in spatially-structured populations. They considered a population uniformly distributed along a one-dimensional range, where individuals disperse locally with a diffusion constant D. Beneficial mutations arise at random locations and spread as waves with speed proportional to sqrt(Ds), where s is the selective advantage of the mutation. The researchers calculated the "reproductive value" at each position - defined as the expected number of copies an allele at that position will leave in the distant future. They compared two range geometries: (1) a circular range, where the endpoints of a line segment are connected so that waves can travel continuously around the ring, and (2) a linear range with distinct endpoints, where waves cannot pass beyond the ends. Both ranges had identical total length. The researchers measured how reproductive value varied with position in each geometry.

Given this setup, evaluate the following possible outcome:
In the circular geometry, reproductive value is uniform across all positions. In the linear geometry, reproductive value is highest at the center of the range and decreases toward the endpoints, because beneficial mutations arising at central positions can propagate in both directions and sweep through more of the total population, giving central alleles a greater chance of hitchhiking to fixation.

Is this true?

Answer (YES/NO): YES